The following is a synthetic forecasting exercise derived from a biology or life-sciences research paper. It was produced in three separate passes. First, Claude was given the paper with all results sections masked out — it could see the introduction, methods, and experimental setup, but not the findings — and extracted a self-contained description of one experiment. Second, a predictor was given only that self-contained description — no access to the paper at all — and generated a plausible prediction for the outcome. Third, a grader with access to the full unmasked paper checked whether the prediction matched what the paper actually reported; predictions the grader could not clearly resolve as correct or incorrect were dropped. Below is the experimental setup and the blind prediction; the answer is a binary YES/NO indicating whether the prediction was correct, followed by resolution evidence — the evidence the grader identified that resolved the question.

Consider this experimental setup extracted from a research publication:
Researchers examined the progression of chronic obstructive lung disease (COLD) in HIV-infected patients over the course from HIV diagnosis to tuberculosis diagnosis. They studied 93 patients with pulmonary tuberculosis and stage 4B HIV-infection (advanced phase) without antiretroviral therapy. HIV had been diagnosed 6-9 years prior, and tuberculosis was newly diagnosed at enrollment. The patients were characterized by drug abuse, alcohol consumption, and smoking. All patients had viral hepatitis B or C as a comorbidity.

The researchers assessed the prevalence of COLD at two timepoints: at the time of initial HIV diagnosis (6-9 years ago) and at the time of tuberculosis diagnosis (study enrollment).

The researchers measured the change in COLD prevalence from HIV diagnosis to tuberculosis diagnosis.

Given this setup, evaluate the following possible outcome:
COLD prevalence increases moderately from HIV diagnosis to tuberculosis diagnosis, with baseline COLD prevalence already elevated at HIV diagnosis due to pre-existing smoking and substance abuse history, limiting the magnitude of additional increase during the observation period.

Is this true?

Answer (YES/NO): YES